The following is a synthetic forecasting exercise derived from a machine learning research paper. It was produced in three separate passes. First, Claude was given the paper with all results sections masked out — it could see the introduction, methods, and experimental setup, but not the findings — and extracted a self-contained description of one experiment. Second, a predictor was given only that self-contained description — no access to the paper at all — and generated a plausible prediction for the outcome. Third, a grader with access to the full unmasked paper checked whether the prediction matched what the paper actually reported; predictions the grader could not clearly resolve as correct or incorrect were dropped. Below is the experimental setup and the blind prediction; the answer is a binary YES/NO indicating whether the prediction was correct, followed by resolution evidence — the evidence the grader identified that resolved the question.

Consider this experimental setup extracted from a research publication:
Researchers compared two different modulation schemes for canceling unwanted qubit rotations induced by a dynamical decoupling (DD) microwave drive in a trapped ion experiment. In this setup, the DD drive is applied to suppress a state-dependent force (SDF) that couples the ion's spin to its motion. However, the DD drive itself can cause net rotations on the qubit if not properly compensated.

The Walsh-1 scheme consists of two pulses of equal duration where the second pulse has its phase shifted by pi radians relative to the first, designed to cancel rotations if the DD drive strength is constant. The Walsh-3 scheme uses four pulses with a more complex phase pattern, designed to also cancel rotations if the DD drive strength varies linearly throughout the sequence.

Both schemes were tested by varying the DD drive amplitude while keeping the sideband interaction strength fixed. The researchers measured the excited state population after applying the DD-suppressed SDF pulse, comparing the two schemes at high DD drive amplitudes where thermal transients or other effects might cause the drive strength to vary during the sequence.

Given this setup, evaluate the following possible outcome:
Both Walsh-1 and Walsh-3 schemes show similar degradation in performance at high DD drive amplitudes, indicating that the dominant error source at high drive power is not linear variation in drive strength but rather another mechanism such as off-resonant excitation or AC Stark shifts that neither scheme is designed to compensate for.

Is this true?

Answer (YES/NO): NO